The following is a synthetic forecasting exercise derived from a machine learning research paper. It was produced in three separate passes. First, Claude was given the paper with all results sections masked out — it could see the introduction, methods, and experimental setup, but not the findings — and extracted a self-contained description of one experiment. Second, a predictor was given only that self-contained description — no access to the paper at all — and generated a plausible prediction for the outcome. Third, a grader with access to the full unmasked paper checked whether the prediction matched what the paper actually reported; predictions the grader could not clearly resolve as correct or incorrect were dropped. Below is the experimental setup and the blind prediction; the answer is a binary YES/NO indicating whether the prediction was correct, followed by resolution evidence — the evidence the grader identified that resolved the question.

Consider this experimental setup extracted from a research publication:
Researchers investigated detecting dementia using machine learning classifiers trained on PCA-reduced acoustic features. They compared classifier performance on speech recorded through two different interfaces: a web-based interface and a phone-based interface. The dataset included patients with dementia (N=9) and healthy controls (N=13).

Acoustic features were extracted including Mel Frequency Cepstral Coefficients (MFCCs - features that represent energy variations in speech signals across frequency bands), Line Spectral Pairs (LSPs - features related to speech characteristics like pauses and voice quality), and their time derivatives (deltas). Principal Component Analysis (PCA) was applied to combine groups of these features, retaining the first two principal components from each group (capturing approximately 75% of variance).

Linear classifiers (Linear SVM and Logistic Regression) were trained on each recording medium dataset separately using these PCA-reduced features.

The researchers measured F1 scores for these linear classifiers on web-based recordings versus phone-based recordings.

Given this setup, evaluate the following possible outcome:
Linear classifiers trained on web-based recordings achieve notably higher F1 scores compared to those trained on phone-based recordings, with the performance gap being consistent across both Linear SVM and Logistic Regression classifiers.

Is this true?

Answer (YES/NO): YES